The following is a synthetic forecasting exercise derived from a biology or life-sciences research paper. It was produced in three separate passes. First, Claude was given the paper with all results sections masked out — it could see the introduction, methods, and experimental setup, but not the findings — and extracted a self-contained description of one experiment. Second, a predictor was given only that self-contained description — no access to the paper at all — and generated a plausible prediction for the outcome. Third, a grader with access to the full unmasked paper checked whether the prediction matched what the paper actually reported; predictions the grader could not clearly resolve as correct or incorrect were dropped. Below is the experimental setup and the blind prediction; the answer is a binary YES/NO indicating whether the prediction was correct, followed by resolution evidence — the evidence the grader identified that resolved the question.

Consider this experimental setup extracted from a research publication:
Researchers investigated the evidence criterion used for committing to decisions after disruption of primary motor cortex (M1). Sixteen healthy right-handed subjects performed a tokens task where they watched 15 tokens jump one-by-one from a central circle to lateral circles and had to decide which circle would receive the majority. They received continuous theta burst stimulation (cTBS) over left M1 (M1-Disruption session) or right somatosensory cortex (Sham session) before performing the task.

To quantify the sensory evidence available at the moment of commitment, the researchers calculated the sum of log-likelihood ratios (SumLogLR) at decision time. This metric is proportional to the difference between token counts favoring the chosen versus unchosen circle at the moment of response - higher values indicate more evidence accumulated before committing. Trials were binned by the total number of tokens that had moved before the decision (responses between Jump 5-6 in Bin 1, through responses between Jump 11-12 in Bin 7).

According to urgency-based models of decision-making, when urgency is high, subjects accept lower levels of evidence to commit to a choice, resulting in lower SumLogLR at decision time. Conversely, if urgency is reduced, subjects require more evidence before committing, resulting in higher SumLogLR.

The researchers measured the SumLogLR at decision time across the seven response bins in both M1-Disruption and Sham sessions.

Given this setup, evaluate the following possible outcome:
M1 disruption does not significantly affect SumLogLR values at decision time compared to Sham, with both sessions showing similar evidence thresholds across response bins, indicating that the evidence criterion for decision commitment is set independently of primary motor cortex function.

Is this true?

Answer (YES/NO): YES